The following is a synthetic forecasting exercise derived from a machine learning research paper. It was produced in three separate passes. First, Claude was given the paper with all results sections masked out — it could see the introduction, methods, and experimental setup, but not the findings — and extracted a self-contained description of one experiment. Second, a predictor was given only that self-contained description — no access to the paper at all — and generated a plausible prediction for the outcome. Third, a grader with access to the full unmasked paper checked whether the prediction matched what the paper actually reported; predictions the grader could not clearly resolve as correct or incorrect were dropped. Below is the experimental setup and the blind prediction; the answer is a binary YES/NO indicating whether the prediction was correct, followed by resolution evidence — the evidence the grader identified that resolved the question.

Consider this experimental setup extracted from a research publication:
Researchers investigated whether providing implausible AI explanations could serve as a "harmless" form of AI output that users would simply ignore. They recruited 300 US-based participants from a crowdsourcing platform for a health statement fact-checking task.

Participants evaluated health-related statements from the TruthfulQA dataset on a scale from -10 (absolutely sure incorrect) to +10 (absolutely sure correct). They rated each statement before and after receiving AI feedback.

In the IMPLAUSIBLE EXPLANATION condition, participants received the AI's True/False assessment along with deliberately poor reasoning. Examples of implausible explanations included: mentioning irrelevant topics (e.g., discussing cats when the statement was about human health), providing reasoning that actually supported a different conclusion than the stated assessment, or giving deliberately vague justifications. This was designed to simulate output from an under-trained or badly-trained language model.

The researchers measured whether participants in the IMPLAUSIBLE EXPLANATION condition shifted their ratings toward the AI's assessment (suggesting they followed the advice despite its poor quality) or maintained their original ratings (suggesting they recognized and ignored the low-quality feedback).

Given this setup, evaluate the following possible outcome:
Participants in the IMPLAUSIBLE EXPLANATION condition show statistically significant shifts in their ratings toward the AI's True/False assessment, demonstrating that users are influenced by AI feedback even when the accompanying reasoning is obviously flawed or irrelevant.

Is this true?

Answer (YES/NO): YES